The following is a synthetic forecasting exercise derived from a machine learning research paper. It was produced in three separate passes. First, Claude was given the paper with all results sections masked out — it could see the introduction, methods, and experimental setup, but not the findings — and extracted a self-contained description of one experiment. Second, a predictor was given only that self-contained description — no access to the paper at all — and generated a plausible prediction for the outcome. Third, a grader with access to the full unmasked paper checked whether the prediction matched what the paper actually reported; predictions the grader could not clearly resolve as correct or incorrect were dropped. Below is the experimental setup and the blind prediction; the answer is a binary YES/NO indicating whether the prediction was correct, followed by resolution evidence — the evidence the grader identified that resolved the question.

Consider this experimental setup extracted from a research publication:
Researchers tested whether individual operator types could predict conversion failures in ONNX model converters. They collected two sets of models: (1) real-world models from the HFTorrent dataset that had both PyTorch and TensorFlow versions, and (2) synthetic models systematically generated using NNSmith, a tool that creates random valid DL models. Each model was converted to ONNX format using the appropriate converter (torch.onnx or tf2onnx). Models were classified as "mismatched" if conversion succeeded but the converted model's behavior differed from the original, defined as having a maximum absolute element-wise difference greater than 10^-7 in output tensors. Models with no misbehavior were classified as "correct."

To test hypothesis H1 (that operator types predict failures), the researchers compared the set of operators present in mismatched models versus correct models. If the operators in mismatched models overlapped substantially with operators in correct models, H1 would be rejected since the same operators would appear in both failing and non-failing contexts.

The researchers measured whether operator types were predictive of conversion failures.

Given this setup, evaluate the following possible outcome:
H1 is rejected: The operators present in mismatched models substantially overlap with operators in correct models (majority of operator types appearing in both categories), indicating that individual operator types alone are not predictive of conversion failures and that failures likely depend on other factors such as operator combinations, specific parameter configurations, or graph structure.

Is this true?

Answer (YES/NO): YES